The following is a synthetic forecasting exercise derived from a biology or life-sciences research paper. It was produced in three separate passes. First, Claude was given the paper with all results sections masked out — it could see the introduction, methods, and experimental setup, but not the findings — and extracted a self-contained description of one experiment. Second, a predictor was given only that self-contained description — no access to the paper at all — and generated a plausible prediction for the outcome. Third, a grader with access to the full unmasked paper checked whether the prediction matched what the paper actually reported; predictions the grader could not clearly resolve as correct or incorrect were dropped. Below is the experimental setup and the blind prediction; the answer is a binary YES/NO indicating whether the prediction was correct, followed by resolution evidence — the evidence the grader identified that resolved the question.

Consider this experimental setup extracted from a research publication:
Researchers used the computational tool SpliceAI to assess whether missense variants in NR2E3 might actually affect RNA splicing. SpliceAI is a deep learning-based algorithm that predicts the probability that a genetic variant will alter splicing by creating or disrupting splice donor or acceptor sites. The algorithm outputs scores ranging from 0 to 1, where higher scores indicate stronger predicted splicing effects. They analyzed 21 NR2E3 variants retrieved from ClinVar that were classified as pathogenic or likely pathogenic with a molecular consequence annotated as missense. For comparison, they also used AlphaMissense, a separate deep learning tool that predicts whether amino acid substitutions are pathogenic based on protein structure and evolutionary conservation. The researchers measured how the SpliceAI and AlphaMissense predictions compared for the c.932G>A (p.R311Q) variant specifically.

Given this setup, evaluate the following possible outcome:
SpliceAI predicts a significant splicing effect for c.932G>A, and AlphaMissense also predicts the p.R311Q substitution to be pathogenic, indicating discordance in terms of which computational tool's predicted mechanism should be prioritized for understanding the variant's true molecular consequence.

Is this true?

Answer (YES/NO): NO